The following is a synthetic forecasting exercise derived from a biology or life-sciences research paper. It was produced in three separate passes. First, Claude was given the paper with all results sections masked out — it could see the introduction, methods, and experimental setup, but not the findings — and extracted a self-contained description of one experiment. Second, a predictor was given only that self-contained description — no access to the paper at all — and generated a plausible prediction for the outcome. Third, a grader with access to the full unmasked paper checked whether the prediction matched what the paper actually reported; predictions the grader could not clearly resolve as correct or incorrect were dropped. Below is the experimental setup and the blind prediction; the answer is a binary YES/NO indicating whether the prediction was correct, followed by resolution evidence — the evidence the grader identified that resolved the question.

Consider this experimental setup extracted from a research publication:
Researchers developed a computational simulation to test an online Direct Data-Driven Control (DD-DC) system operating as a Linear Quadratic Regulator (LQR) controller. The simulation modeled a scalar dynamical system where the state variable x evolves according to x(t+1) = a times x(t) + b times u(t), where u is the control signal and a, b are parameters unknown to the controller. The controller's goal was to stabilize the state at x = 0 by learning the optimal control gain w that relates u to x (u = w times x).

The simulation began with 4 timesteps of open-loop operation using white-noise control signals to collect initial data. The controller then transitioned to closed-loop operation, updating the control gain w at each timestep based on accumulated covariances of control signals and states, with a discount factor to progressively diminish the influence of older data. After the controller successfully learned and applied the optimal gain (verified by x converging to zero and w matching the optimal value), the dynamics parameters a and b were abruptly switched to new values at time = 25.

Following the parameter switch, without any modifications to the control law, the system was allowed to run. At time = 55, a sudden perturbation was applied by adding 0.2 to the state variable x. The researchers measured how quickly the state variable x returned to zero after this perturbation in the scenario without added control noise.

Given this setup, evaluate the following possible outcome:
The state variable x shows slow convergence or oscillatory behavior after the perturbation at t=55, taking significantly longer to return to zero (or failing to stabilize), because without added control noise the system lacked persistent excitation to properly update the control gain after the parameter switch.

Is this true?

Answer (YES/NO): YES